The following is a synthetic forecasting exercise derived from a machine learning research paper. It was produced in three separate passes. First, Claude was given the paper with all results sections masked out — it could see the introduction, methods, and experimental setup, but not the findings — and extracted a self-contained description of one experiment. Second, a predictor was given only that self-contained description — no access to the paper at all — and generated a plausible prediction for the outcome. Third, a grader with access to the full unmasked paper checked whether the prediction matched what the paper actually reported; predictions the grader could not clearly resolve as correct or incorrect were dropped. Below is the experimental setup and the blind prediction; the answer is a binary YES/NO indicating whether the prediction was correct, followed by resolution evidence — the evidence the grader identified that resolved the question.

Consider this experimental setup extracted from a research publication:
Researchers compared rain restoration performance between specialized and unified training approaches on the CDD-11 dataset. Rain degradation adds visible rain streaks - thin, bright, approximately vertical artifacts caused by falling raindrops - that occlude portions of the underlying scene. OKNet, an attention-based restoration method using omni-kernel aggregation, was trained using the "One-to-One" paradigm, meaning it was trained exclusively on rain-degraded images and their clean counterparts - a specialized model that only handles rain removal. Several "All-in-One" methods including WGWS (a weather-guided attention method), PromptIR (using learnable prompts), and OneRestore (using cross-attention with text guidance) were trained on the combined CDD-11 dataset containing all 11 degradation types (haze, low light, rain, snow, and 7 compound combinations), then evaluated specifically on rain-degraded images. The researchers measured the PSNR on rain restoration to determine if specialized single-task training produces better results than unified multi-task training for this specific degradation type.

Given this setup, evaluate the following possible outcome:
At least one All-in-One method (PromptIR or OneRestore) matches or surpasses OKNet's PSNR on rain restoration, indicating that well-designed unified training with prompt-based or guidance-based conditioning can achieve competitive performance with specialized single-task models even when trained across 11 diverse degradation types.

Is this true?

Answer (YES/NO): YES